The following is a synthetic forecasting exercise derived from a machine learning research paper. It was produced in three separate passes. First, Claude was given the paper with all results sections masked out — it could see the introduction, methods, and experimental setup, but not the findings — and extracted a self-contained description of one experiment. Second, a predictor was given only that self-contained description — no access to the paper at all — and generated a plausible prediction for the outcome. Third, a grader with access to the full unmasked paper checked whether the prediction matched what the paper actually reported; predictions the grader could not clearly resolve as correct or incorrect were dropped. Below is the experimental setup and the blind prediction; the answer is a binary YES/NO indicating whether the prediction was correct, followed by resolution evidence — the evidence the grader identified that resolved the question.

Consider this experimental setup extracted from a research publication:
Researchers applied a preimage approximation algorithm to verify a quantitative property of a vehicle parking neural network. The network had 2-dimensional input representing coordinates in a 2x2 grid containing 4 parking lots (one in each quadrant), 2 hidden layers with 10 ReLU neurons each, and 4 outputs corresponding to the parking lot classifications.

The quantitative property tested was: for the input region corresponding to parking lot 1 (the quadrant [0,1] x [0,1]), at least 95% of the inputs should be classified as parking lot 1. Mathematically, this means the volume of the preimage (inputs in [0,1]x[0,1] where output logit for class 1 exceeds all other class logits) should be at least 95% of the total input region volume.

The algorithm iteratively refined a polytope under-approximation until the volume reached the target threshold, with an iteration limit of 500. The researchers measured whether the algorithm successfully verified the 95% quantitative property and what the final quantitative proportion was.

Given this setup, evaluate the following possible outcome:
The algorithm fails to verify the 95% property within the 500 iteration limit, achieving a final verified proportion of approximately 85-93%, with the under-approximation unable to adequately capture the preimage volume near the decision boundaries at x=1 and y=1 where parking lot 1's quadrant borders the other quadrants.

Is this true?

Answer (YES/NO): NO